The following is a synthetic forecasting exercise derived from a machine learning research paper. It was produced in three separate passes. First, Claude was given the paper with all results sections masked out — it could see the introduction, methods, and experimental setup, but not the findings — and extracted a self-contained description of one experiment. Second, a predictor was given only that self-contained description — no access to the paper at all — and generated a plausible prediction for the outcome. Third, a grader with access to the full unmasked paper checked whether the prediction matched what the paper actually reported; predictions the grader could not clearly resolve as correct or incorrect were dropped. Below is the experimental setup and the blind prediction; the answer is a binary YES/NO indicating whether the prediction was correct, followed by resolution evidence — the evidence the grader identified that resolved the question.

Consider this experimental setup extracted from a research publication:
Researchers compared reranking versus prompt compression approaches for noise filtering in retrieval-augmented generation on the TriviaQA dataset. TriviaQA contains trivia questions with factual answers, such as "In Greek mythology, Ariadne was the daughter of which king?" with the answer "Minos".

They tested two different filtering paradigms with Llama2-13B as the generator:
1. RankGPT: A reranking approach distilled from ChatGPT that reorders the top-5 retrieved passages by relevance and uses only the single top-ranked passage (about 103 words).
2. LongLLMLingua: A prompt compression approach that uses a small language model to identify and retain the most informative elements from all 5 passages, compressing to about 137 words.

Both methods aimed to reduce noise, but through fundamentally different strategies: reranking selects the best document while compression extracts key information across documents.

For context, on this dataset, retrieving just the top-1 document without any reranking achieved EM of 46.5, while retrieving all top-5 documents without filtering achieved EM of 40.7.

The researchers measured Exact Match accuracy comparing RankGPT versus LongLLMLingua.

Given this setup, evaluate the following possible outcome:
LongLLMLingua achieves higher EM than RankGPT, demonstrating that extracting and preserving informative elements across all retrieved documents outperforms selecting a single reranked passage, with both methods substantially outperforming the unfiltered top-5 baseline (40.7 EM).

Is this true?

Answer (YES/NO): YES